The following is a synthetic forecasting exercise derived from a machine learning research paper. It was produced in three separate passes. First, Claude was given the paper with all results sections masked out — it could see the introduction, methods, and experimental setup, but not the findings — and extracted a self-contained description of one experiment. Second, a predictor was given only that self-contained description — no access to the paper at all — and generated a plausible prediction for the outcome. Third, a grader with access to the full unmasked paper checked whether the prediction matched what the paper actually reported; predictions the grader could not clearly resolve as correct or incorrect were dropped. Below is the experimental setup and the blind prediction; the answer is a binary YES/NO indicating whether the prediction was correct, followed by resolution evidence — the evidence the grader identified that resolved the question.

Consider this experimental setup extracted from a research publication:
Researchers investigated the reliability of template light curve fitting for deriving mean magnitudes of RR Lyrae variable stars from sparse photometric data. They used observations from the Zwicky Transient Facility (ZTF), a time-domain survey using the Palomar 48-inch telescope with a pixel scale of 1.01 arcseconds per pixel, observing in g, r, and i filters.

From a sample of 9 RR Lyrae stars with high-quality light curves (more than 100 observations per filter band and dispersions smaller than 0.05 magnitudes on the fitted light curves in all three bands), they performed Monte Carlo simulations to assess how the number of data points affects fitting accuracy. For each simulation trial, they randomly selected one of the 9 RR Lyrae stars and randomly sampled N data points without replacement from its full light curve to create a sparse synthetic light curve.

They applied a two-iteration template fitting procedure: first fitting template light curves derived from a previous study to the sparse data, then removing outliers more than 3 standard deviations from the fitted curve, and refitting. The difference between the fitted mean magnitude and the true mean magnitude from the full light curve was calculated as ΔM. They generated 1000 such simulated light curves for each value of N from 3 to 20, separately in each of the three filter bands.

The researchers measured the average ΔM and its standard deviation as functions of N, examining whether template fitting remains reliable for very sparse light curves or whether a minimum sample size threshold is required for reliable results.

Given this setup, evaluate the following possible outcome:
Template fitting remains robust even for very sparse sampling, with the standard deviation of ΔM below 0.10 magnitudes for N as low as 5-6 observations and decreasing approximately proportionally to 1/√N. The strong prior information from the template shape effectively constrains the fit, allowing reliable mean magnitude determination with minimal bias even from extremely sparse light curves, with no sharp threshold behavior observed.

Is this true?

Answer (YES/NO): NO